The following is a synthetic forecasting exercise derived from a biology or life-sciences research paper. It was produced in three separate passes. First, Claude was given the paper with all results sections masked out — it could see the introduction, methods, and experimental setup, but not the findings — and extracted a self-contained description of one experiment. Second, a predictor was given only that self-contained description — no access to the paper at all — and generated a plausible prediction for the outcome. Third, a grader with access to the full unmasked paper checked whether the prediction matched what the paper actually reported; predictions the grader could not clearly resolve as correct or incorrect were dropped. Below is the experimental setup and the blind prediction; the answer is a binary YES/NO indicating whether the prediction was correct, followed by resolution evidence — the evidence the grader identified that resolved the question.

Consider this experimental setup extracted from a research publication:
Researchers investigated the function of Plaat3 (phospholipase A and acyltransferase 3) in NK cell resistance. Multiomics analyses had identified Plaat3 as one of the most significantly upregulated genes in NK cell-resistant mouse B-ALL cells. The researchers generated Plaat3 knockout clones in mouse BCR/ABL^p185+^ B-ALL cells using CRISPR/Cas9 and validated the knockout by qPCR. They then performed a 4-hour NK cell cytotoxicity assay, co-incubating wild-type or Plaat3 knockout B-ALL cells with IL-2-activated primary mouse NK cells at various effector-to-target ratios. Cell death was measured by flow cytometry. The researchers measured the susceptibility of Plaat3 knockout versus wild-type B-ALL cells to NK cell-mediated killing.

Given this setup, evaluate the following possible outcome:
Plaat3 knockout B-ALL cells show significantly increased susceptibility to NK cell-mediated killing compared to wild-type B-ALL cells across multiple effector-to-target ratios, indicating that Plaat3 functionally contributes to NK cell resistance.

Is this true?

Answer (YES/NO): NO